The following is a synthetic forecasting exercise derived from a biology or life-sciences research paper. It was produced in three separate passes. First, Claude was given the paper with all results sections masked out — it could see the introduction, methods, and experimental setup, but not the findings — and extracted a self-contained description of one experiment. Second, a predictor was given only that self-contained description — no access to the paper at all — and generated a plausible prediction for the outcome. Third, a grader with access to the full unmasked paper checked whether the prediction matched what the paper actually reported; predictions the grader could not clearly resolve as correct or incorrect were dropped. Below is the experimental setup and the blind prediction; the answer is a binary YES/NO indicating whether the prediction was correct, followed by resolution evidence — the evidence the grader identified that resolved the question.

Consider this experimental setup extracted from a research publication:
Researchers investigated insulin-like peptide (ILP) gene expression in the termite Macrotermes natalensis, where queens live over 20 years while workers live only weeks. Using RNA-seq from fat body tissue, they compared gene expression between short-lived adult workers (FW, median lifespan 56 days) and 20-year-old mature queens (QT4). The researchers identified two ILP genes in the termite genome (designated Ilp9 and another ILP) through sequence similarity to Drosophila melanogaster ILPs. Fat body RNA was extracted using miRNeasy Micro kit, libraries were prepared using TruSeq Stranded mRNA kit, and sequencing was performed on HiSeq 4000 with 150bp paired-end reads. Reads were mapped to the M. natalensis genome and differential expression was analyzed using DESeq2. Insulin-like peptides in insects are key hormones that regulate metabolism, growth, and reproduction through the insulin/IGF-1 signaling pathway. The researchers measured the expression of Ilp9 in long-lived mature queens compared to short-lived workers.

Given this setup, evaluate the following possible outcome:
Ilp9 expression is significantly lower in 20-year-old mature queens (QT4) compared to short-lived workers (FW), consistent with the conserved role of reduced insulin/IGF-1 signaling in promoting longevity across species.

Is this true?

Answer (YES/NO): NO